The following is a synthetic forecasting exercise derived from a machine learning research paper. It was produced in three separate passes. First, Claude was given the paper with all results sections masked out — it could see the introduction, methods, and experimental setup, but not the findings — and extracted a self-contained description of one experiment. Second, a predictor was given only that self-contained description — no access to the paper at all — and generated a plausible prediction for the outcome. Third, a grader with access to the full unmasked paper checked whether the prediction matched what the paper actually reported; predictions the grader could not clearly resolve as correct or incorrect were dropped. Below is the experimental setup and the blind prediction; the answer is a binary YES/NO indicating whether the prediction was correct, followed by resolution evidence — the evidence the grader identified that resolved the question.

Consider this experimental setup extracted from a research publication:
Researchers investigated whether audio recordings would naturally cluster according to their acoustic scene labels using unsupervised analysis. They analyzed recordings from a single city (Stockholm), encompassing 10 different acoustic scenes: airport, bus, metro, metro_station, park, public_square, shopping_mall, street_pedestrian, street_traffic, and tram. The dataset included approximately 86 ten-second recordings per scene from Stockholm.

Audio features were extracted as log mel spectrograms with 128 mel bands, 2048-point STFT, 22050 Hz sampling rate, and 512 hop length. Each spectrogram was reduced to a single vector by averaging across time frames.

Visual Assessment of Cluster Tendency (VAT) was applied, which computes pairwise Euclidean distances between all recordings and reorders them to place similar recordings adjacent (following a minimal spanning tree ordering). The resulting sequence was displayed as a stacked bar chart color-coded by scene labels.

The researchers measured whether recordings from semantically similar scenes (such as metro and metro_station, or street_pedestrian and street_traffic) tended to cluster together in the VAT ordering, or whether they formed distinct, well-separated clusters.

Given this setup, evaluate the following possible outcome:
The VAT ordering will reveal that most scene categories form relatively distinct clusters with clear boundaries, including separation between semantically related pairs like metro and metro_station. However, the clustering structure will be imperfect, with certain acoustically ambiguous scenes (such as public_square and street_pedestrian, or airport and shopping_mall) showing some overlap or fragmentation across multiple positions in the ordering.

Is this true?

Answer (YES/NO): NO